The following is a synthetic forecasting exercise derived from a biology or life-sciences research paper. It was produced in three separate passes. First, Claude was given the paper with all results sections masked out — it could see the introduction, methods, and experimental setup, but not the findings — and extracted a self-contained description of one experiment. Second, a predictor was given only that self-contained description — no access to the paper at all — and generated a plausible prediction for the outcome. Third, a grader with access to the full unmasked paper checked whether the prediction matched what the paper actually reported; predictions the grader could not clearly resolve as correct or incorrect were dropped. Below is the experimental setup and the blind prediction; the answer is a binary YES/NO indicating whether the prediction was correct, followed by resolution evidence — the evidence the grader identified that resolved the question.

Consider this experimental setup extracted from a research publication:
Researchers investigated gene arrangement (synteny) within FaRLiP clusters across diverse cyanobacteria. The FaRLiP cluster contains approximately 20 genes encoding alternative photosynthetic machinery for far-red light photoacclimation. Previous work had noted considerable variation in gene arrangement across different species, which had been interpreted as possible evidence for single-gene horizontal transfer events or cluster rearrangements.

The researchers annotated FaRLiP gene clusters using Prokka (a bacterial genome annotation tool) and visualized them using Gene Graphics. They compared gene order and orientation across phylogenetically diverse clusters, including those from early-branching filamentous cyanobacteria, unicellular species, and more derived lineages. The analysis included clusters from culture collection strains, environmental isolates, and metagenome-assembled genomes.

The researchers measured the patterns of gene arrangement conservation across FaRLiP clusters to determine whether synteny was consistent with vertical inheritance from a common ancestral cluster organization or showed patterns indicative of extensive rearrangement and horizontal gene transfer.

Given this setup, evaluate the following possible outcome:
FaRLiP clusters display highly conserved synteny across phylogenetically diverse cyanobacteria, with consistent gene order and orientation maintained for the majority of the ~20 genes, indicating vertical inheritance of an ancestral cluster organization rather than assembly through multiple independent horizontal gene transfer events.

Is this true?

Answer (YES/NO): YES